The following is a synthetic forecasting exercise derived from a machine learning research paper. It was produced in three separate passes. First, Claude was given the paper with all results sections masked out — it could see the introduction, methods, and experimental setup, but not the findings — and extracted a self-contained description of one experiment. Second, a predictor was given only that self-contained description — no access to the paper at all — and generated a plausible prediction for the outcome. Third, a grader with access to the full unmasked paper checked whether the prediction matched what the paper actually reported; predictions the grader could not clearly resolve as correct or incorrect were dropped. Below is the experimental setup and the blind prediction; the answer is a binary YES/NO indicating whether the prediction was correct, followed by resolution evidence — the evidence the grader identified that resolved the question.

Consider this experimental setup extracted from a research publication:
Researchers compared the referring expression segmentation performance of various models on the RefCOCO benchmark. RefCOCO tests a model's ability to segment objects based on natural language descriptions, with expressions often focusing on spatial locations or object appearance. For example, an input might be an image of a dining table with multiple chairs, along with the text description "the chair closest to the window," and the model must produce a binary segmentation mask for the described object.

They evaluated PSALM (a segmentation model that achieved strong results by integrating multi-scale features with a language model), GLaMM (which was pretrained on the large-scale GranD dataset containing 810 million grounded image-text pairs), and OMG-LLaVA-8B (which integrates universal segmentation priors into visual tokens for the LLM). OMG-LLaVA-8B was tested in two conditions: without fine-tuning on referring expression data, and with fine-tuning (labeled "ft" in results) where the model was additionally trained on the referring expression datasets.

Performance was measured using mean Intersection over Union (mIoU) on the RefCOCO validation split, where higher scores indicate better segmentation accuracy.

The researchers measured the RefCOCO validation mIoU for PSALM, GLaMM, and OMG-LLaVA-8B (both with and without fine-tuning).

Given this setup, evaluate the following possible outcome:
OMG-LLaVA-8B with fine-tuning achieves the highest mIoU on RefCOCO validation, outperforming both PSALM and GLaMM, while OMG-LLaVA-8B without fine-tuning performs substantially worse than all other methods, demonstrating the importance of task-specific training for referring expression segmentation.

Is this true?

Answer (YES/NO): NO